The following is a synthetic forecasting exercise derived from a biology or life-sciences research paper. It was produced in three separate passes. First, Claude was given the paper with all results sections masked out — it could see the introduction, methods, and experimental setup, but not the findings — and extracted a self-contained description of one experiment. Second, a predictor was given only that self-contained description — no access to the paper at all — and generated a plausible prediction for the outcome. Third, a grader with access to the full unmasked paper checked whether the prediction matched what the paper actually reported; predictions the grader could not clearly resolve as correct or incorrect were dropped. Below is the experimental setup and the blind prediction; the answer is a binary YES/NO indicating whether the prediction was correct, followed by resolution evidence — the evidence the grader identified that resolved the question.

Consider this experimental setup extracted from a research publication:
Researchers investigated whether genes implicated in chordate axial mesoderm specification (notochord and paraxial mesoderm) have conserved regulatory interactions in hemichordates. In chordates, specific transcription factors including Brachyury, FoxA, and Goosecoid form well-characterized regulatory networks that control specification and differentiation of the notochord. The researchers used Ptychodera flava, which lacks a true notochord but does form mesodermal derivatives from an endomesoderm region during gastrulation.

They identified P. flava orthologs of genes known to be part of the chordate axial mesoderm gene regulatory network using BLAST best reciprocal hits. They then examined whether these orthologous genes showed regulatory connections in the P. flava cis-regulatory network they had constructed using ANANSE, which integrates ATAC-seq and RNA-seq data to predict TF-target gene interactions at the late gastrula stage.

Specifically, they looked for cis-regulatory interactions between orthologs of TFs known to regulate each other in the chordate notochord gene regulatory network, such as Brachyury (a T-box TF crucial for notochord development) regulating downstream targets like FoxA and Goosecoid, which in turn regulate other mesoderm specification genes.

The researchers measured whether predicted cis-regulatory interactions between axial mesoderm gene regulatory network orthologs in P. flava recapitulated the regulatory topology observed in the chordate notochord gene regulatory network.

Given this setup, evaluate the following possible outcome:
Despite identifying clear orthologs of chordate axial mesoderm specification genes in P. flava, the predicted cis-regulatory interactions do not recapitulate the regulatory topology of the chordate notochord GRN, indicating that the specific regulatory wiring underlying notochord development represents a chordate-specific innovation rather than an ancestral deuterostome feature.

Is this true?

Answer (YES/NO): NO